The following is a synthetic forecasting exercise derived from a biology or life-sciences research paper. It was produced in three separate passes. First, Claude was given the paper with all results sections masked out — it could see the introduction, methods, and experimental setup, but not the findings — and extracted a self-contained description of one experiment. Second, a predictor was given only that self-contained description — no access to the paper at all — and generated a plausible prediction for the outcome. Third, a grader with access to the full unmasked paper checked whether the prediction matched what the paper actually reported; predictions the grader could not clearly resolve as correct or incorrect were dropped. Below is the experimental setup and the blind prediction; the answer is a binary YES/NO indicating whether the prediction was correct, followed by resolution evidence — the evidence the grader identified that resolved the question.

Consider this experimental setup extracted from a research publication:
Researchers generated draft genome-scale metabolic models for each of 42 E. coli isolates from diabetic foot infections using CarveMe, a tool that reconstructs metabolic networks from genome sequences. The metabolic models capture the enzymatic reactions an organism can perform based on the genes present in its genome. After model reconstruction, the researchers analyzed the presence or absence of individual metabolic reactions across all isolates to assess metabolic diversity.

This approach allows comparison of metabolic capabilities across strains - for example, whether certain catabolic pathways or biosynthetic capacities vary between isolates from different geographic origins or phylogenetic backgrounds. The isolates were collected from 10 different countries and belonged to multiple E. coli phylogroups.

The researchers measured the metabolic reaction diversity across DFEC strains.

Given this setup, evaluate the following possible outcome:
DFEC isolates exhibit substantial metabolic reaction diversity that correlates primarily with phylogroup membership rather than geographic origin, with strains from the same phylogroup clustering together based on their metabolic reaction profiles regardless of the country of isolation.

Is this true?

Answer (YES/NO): NO